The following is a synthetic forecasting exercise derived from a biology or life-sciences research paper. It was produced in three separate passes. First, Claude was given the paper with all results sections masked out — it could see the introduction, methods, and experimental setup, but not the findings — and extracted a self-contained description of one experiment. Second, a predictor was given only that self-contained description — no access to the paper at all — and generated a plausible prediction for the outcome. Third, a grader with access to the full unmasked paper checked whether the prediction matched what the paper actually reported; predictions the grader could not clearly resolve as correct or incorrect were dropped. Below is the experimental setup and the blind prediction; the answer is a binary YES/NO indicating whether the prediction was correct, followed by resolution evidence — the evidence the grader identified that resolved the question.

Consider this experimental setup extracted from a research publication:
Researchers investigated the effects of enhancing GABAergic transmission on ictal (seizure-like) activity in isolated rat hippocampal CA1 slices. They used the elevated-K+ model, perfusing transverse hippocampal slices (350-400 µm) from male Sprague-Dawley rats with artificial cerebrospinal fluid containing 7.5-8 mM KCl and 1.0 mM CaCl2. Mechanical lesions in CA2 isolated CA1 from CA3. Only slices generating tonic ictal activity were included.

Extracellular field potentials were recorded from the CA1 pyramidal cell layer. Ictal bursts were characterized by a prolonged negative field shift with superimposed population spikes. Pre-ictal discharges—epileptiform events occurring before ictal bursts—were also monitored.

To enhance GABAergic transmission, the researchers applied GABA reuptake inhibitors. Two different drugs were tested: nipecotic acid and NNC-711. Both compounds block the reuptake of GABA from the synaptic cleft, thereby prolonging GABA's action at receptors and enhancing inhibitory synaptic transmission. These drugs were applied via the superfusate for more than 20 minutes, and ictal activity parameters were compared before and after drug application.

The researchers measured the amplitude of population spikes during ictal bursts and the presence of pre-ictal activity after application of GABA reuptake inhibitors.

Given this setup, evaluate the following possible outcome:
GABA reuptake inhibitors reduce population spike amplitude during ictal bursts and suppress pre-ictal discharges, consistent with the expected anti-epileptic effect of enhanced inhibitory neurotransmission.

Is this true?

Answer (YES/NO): NO